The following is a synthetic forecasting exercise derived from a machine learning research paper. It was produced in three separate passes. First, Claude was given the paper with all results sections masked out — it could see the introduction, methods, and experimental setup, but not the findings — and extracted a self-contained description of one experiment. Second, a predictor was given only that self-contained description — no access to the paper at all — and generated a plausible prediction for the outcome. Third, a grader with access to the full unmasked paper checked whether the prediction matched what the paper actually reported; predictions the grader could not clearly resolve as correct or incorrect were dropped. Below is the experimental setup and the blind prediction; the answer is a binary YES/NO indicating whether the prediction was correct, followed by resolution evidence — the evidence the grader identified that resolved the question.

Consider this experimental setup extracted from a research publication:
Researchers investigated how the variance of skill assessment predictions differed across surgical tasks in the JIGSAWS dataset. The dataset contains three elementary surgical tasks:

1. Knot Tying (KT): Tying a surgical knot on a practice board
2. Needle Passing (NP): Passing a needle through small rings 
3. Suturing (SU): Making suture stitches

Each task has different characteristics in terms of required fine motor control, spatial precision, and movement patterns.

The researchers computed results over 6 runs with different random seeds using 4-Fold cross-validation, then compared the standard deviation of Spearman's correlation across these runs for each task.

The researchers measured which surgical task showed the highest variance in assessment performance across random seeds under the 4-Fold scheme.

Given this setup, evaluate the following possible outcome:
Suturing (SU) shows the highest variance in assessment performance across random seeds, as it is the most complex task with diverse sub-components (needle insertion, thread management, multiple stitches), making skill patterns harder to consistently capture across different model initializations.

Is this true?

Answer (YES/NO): NO